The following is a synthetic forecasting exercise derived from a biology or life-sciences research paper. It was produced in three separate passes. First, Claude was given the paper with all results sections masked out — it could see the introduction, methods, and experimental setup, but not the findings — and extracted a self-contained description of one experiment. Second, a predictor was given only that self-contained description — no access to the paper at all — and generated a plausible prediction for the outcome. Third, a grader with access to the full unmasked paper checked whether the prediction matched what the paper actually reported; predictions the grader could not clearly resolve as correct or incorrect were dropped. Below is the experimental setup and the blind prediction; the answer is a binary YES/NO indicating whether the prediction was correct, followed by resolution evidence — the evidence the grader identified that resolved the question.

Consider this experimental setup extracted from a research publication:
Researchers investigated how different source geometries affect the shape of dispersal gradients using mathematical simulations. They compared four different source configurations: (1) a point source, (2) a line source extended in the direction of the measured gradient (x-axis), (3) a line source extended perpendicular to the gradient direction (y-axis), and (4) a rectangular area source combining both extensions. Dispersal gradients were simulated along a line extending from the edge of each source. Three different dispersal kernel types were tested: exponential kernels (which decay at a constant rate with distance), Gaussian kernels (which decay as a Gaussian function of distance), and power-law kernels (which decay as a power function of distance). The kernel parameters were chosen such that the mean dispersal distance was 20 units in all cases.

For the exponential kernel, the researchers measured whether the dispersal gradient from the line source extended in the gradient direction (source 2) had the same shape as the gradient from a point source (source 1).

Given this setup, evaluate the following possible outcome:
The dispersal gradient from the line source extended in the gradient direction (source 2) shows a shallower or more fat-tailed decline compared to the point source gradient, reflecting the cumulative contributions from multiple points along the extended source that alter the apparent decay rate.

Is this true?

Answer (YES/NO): NO